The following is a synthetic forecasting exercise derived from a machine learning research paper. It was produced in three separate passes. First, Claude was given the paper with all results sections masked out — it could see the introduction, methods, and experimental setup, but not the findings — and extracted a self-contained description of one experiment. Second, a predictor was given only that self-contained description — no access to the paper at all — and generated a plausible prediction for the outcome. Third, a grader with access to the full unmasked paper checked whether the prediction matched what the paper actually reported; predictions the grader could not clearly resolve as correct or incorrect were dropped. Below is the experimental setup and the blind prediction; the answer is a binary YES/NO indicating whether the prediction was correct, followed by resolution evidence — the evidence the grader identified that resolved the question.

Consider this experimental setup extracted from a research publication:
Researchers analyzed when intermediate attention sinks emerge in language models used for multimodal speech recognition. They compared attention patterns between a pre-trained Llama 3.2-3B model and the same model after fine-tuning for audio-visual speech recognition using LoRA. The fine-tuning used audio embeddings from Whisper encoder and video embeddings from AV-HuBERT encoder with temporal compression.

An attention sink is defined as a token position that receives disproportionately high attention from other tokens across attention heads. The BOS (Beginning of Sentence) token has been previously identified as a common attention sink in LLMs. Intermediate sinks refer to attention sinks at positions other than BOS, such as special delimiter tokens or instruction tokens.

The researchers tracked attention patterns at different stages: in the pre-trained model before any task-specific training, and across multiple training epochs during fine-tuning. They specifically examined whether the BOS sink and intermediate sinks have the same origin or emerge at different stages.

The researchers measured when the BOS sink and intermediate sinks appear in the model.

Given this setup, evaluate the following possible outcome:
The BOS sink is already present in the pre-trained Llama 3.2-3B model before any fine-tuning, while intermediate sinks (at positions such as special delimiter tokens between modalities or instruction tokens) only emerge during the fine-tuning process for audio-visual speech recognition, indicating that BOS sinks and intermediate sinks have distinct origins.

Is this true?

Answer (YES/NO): YES